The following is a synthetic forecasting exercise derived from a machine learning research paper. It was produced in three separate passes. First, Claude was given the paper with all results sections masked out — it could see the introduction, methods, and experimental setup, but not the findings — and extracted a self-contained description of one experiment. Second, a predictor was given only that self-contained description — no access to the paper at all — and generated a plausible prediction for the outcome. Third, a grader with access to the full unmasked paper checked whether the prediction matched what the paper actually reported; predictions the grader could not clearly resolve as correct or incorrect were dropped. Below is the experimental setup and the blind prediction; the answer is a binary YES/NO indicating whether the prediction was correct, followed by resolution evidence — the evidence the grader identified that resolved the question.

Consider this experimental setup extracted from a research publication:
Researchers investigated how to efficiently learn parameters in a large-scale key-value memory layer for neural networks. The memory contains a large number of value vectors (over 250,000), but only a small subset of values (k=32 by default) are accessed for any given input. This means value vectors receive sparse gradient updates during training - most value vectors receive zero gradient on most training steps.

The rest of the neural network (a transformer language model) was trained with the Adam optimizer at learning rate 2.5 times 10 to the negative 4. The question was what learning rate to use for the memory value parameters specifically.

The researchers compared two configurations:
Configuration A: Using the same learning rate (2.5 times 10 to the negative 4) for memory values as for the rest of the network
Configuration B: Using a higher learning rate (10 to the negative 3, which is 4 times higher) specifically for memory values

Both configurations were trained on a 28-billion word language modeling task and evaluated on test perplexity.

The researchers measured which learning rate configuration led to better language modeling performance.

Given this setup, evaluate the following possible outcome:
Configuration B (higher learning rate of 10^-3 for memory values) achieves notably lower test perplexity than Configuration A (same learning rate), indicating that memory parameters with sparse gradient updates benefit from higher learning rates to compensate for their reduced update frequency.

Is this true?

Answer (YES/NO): YES